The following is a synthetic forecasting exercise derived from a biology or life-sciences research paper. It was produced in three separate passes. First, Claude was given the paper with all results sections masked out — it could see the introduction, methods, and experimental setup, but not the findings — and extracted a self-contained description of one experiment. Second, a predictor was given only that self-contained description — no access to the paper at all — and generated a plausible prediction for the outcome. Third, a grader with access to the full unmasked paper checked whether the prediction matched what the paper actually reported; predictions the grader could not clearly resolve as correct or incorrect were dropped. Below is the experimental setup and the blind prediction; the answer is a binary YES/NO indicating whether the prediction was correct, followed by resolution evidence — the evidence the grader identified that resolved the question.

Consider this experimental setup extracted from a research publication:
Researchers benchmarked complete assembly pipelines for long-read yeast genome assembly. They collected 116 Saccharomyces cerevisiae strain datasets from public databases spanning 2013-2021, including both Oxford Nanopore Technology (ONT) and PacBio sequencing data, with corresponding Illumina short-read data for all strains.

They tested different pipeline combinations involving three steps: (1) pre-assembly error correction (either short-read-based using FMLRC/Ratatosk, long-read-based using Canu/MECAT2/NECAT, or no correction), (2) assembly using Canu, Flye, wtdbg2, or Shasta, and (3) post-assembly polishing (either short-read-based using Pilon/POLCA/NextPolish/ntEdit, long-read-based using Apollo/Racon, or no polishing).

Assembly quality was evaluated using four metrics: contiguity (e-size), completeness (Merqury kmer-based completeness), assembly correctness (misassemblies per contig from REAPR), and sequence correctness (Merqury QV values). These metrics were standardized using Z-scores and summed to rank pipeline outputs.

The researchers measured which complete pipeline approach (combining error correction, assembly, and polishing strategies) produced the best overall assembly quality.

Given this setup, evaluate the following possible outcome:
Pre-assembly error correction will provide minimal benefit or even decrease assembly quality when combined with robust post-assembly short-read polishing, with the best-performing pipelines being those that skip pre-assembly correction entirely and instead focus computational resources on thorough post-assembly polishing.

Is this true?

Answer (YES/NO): NO